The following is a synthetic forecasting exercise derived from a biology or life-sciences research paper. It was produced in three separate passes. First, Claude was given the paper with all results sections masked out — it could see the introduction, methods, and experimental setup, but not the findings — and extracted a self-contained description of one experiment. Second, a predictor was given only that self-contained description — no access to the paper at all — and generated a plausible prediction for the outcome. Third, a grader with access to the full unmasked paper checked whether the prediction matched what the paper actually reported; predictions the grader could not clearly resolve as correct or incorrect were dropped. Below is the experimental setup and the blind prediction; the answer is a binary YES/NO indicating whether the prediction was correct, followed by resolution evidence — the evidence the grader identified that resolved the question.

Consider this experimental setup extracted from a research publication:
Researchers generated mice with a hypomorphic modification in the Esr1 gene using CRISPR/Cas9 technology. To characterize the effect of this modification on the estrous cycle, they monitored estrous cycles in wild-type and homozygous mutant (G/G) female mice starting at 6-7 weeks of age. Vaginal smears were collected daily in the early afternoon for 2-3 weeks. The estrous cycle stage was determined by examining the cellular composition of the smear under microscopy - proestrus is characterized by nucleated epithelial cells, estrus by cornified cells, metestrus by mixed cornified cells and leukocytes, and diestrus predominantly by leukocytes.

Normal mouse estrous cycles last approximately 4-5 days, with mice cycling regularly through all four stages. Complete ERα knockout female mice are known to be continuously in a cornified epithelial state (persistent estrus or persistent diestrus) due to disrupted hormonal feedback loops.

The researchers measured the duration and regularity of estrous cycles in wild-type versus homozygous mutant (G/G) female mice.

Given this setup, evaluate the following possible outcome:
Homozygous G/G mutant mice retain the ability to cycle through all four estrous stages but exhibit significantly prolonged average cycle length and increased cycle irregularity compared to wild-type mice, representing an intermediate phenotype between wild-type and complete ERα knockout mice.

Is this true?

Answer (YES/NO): NO